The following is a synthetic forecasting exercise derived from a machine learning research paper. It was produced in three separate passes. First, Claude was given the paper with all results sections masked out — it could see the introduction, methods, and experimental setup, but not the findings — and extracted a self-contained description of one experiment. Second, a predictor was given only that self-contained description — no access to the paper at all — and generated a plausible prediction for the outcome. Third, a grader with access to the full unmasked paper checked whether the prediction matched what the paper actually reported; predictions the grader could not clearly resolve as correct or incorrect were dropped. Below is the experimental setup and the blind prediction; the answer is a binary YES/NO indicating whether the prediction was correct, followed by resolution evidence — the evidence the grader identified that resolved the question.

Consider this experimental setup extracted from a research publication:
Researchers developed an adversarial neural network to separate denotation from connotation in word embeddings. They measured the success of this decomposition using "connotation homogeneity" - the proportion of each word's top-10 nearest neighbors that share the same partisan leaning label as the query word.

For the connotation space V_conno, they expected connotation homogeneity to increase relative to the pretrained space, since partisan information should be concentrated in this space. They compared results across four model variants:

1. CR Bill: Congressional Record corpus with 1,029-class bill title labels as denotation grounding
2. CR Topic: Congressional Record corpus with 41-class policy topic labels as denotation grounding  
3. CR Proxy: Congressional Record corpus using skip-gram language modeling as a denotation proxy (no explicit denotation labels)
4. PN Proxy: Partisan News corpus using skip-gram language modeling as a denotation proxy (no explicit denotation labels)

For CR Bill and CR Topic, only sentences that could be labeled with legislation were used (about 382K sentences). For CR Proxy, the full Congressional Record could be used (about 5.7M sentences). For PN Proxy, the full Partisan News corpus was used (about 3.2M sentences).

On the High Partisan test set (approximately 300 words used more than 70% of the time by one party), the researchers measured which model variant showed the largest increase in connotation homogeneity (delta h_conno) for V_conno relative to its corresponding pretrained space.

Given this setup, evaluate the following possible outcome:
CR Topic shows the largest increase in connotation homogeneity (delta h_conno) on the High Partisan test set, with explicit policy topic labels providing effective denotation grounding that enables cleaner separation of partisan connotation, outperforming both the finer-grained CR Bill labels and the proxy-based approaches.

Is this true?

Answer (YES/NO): NO